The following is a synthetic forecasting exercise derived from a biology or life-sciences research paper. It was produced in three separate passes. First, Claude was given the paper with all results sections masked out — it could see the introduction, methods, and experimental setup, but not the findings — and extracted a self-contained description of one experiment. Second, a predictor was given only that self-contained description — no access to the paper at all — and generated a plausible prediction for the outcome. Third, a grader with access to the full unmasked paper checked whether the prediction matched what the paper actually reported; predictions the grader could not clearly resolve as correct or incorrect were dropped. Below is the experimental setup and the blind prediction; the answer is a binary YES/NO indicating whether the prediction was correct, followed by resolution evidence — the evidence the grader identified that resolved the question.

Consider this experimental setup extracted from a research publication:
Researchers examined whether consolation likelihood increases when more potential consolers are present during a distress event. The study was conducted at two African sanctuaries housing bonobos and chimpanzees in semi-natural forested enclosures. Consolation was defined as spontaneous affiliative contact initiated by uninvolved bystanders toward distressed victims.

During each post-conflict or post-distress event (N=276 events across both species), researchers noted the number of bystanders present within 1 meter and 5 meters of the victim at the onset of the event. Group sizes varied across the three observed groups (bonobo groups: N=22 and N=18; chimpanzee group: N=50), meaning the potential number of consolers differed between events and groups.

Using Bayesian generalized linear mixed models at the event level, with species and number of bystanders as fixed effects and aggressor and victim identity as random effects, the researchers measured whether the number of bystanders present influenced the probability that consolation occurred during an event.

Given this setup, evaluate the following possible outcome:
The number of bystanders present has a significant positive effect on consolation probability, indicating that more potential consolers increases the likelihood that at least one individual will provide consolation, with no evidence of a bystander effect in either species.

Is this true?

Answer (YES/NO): NO